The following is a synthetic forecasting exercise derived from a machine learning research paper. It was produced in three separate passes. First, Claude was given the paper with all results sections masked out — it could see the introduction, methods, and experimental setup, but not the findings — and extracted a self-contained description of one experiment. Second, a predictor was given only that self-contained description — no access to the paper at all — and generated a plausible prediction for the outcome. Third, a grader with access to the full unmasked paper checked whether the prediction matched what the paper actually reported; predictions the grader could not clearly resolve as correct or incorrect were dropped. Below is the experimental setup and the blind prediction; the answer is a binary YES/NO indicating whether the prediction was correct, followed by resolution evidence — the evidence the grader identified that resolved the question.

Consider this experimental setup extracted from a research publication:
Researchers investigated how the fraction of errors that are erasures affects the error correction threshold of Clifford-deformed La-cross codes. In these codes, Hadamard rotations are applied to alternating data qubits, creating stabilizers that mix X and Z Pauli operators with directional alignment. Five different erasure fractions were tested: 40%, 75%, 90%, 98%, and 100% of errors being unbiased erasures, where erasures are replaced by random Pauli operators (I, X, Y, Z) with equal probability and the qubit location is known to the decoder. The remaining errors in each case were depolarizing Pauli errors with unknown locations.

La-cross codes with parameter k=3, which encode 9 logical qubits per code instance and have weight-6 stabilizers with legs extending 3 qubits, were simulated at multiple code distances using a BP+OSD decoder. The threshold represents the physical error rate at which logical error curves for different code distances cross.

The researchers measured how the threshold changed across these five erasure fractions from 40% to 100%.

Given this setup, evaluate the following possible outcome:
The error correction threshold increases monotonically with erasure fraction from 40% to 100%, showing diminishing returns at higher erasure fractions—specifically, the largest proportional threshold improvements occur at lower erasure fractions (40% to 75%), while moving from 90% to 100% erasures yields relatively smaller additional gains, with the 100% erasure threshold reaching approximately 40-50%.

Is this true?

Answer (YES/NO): NO